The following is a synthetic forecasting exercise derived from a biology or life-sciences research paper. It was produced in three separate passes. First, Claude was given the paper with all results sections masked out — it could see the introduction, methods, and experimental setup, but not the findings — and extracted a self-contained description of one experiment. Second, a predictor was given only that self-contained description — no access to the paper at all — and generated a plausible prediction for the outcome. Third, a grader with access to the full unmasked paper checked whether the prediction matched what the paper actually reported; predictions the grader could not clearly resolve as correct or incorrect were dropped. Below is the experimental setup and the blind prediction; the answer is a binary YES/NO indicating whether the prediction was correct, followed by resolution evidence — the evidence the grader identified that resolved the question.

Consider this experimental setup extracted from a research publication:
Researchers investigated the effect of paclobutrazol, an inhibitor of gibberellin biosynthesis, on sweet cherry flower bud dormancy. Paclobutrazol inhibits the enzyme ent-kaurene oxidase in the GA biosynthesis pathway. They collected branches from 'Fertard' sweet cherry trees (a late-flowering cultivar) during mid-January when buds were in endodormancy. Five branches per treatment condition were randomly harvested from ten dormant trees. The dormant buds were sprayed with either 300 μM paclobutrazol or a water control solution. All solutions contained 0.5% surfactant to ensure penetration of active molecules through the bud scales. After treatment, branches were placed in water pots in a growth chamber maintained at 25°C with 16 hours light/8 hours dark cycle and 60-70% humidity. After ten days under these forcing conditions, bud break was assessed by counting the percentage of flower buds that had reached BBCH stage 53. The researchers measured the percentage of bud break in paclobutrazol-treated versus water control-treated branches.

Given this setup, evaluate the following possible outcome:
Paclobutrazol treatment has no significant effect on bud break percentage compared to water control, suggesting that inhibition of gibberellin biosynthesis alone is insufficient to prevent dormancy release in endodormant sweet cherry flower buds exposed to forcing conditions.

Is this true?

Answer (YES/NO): YES